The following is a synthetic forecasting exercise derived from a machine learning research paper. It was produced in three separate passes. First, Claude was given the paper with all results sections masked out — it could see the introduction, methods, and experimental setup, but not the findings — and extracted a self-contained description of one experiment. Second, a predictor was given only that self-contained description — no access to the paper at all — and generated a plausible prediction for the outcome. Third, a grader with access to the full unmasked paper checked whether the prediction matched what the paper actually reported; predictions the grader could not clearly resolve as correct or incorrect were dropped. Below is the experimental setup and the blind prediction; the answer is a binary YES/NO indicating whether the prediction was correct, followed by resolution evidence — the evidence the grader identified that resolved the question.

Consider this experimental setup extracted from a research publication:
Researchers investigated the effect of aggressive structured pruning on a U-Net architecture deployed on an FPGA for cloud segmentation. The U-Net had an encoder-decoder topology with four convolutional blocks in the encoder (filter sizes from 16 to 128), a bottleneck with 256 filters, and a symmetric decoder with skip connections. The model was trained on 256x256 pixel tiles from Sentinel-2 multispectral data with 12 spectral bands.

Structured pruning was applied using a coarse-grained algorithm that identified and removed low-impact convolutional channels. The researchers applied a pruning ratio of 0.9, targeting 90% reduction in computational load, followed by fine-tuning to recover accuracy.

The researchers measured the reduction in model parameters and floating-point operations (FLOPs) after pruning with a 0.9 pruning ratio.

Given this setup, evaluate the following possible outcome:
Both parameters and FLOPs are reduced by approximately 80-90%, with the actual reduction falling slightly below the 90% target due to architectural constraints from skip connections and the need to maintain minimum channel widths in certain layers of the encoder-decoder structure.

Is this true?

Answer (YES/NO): NO